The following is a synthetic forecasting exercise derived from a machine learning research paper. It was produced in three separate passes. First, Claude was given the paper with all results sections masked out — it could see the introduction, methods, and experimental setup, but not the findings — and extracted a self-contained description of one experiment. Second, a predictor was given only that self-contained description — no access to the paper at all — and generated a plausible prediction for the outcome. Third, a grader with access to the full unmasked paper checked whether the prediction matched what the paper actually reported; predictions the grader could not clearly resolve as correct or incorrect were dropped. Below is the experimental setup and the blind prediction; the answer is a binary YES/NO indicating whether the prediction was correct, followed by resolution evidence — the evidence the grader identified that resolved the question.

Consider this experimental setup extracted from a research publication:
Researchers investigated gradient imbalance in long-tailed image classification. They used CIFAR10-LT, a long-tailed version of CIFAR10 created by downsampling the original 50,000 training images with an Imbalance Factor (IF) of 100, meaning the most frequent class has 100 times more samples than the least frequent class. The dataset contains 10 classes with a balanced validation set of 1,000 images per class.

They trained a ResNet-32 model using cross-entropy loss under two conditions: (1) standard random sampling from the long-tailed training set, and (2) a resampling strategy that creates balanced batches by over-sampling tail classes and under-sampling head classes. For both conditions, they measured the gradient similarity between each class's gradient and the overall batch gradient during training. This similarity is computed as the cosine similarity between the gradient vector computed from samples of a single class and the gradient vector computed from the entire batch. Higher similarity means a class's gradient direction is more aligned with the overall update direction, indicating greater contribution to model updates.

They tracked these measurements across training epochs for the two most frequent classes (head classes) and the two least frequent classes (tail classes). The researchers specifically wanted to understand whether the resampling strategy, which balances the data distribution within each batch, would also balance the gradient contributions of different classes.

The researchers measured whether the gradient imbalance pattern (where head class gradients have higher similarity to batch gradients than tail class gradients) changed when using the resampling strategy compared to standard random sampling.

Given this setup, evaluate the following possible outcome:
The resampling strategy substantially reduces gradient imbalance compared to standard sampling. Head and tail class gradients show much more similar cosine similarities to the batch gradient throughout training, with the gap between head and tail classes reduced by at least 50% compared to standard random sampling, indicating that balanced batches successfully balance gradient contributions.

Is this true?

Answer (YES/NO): NO